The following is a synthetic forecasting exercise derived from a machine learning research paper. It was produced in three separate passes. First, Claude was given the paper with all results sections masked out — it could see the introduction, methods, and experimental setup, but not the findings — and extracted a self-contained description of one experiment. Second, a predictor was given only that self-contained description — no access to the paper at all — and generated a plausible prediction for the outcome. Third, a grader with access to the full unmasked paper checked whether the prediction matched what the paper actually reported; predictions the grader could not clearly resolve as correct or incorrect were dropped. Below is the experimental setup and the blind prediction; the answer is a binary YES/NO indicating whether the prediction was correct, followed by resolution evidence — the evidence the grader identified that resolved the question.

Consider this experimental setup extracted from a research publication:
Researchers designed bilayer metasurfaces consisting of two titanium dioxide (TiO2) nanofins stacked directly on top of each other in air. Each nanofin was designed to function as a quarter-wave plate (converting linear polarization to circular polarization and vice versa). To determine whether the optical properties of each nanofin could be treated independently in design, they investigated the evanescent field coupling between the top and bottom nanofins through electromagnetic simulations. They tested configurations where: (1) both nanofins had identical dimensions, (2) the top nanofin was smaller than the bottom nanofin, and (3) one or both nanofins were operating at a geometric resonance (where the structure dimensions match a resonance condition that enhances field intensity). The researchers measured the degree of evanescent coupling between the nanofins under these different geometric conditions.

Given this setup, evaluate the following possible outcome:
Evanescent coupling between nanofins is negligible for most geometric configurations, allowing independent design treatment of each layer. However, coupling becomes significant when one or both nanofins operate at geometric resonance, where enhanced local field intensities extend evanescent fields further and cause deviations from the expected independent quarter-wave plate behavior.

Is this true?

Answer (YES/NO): NO